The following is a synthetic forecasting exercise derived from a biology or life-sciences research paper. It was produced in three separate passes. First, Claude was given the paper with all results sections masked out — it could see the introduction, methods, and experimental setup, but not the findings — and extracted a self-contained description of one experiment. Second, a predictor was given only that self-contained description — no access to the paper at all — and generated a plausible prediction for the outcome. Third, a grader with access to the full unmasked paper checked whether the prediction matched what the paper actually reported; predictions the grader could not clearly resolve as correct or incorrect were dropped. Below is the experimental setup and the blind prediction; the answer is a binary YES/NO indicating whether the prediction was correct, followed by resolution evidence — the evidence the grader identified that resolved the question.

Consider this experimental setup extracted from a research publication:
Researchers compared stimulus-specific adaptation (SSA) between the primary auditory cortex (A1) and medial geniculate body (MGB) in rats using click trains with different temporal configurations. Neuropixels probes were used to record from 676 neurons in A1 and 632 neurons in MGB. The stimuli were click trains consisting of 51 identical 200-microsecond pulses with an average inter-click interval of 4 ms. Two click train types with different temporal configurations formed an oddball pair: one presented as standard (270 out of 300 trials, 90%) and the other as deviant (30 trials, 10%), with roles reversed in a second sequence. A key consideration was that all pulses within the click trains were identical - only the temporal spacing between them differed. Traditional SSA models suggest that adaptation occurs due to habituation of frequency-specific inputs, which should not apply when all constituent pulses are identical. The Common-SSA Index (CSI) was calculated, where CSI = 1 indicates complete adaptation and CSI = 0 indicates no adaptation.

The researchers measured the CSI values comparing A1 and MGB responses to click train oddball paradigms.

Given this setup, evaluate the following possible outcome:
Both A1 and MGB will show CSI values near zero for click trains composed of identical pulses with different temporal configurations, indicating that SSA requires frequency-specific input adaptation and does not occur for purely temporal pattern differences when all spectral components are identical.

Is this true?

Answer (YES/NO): NO